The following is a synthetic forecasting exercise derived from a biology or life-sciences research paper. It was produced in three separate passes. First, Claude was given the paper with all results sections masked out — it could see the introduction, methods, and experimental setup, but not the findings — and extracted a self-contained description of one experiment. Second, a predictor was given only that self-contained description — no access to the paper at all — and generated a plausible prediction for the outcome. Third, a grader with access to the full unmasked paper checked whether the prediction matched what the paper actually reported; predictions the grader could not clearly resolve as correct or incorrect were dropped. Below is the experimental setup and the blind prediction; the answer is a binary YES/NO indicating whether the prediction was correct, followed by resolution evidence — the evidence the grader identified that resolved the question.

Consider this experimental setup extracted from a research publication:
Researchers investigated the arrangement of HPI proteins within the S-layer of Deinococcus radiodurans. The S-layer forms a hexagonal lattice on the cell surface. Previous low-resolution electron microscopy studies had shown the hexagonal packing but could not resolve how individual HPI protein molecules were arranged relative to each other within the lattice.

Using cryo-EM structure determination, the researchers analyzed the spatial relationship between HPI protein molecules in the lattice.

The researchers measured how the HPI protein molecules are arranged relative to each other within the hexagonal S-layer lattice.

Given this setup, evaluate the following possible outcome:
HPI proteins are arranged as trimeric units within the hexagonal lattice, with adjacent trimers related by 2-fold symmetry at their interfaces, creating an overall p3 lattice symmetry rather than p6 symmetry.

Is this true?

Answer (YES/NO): NO